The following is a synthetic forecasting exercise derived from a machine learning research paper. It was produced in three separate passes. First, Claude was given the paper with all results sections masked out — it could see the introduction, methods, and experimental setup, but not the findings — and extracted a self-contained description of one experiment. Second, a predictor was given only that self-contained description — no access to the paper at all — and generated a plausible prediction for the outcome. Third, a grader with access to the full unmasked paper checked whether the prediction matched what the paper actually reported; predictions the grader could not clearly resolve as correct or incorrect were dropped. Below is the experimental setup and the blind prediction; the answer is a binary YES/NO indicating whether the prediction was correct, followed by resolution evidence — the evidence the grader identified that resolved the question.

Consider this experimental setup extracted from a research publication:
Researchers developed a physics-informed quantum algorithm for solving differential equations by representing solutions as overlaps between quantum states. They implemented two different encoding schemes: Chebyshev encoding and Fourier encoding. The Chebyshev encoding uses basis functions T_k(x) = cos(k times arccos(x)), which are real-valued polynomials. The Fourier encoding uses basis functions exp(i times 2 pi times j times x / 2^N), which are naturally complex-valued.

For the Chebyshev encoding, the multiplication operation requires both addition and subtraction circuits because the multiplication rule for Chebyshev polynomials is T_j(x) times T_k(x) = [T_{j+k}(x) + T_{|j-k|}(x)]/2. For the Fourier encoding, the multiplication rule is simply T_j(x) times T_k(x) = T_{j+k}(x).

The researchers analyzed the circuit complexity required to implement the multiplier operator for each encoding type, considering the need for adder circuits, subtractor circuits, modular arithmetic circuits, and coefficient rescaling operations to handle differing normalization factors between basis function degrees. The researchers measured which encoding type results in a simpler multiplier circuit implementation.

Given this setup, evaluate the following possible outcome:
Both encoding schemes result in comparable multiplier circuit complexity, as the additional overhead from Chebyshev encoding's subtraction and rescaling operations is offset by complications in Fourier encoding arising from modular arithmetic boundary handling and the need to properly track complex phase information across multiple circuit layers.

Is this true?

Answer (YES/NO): NO